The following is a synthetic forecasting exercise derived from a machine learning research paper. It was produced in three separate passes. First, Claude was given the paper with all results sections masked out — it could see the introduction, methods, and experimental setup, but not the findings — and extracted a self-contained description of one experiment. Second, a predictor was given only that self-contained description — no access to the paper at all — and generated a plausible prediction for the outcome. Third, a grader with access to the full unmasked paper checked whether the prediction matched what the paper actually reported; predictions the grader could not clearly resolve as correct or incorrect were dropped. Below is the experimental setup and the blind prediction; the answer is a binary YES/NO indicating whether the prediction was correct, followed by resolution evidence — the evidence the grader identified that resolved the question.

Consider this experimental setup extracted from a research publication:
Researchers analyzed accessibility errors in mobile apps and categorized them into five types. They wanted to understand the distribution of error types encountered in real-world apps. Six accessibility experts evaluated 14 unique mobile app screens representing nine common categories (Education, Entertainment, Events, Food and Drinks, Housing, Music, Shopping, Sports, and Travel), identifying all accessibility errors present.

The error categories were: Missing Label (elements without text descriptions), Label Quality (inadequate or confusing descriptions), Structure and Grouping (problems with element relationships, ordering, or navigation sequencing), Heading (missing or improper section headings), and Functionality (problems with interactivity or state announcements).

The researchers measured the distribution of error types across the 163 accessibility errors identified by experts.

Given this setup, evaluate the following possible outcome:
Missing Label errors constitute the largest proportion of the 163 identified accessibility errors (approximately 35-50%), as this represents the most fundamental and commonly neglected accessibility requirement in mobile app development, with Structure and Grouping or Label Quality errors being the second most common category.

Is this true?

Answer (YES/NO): NO